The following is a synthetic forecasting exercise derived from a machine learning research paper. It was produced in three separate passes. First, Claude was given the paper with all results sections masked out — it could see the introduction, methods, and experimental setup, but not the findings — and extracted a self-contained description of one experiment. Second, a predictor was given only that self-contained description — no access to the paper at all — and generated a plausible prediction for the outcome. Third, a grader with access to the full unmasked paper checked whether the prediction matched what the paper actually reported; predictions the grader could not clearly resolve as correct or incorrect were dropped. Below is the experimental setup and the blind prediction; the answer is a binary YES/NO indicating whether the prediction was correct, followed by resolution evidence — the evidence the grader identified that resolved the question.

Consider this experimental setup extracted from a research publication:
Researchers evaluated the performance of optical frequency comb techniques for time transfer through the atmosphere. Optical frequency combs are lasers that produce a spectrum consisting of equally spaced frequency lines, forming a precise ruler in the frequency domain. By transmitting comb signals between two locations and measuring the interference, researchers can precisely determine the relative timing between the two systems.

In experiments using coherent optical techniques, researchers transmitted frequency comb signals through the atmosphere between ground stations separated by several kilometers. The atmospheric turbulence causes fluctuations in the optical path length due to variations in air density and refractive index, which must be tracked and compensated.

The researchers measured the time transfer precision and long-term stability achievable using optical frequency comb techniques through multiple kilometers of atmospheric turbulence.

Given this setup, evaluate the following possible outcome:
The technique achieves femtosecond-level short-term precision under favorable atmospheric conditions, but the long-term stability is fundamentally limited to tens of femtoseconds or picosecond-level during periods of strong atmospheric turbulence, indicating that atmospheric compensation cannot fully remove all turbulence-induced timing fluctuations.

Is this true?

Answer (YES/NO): NO